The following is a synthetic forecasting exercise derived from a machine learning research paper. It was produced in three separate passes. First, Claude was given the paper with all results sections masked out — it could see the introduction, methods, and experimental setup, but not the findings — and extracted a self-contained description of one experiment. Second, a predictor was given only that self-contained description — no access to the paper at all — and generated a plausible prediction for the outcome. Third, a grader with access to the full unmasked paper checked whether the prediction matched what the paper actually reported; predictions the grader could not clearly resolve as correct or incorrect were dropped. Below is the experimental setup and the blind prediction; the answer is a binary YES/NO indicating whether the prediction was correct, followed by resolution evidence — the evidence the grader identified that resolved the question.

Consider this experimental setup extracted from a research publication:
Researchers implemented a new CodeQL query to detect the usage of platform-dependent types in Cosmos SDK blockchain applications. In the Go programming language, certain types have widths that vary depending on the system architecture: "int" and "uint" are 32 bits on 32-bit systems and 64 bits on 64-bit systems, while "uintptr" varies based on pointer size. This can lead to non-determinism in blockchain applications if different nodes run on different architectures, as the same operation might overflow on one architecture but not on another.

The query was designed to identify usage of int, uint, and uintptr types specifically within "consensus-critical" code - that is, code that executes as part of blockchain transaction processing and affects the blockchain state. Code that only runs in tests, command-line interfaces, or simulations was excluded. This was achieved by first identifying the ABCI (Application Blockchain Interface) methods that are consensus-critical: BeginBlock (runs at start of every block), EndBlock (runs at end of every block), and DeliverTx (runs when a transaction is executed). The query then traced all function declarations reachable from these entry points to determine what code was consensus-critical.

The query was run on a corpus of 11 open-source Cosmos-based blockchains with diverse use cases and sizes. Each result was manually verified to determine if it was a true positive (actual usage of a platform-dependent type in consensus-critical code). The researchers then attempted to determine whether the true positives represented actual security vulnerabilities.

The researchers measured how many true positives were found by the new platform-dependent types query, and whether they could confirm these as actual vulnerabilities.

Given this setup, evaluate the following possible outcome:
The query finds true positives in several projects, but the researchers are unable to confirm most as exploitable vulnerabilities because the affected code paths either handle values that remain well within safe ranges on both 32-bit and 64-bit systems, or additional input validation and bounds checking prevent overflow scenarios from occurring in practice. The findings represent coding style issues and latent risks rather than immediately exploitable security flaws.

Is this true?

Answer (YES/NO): YES